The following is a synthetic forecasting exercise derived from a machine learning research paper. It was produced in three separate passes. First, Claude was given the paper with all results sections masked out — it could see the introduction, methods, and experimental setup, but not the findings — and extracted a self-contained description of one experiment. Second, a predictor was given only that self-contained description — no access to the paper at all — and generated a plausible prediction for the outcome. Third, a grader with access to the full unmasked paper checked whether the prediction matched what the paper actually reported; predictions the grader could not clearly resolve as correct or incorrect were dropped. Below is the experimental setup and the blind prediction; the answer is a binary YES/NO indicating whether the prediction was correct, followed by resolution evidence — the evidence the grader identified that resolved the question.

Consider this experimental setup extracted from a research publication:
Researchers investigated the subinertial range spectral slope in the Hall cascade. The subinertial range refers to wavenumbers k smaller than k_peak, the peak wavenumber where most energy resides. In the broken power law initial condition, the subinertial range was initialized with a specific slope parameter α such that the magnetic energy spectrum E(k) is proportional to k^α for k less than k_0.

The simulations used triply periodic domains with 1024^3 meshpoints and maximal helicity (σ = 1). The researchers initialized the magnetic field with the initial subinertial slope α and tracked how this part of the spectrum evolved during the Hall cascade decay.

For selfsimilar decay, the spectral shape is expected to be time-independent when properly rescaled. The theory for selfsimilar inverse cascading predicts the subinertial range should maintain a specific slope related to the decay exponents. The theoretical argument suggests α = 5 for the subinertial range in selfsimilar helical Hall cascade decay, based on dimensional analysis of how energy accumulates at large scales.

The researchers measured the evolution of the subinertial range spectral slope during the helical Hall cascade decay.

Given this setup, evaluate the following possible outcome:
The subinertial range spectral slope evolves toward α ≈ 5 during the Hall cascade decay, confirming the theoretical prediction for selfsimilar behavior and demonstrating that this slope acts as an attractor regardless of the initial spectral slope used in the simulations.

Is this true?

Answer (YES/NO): YES